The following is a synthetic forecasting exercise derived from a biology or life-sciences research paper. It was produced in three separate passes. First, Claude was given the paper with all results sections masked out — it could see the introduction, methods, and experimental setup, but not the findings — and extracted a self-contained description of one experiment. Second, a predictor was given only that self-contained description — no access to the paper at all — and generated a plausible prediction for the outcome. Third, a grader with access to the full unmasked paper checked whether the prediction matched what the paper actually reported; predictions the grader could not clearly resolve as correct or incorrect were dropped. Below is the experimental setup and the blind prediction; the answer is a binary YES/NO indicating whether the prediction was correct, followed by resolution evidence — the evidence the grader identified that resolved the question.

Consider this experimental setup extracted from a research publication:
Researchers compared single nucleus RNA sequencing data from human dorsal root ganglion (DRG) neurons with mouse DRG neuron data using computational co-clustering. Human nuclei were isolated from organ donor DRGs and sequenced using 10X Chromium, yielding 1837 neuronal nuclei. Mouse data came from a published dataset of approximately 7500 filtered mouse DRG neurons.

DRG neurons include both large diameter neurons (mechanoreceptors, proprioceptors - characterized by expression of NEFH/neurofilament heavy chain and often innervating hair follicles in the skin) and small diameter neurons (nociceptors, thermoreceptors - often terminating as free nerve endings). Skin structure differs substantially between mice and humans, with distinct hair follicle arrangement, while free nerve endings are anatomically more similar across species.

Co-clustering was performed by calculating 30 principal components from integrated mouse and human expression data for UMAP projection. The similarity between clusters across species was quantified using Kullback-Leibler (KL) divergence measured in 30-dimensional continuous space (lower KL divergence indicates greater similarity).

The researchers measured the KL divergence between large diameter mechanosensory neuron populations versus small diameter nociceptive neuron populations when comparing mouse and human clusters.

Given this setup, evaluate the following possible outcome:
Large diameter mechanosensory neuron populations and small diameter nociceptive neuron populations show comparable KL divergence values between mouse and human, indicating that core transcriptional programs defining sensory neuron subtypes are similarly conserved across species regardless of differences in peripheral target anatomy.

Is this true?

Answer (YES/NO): NO